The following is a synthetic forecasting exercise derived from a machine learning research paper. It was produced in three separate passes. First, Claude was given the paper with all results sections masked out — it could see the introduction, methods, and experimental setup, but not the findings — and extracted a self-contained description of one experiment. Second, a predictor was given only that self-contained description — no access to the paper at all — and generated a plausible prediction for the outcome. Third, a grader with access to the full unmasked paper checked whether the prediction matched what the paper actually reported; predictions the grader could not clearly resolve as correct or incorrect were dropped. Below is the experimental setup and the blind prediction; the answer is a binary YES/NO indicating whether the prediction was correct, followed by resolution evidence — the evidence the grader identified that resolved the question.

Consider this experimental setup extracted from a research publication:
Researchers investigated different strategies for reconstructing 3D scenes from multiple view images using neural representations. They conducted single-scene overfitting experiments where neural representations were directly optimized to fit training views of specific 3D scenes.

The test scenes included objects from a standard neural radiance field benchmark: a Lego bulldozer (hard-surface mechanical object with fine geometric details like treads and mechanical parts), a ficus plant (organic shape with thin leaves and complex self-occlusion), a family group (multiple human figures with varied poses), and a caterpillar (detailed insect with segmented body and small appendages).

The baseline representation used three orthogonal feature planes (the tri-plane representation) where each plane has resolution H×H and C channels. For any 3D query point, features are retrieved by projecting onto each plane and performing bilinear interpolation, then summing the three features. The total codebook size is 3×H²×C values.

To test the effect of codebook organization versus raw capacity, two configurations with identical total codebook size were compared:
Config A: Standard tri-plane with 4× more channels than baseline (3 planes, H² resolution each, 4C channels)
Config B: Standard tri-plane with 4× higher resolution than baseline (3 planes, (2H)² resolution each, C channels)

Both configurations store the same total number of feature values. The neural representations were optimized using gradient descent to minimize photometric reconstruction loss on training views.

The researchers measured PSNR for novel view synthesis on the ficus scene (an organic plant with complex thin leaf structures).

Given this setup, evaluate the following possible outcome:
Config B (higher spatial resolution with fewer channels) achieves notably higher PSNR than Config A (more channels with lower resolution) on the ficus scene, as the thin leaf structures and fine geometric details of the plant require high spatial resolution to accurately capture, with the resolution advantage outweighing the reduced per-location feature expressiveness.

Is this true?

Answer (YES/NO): NO